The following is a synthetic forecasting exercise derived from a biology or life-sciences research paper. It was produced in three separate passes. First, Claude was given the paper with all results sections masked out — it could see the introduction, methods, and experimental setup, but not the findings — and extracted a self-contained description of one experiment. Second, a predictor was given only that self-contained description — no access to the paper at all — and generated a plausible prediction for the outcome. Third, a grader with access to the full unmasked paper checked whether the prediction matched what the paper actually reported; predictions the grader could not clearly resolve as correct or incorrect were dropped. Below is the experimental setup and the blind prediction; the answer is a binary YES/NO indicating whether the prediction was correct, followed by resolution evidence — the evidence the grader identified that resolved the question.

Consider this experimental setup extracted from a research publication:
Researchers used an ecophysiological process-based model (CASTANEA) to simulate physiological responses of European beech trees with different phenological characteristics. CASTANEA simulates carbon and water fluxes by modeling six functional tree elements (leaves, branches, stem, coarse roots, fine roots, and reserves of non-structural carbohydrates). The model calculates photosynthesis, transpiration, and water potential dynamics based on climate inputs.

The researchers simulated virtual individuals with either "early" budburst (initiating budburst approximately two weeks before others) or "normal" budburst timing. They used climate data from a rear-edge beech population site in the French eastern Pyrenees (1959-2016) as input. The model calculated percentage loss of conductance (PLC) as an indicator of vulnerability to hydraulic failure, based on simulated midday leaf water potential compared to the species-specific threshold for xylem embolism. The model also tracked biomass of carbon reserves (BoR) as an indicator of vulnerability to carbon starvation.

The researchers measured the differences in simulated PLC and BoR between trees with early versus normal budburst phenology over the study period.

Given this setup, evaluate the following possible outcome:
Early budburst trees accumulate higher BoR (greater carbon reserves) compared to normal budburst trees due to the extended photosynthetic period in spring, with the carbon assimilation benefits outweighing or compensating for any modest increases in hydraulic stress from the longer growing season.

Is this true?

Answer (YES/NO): YES